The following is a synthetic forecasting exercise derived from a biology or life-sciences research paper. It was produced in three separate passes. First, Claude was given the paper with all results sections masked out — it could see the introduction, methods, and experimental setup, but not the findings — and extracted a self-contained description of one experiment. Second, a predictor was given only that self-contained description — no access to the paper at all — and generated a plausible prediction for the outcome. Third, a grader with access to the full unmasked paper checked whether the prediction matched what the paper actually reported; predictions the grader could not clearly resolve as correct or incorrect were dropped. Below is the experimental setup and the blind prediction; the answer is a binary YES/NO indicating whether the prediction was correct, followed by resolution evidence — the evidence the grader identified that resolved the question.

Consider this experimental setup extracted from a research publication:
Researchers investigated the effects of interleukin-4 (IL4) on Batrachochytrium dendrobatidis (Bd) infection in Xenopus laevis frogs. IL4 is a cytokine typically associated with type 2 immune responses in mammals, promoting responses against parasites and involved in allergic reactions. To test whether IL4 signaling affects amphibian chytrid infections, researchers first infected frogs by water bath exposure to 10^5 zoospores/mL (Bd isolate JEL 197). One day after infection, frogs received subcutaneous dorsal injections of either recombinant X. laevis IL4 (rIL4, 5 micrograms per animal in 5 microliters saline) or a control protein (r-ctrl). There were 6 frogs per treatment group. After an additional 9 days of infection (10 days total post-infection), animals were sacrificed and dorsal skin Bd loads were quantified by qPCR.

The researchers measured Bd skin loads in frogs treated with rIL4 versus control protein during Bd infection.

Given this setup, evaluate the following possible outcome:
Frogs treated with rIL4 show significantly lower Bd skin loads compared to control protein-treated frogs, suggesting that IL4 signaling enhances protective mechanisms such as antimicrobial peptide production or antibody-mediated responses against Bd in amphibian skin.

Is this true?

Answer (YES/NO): NO